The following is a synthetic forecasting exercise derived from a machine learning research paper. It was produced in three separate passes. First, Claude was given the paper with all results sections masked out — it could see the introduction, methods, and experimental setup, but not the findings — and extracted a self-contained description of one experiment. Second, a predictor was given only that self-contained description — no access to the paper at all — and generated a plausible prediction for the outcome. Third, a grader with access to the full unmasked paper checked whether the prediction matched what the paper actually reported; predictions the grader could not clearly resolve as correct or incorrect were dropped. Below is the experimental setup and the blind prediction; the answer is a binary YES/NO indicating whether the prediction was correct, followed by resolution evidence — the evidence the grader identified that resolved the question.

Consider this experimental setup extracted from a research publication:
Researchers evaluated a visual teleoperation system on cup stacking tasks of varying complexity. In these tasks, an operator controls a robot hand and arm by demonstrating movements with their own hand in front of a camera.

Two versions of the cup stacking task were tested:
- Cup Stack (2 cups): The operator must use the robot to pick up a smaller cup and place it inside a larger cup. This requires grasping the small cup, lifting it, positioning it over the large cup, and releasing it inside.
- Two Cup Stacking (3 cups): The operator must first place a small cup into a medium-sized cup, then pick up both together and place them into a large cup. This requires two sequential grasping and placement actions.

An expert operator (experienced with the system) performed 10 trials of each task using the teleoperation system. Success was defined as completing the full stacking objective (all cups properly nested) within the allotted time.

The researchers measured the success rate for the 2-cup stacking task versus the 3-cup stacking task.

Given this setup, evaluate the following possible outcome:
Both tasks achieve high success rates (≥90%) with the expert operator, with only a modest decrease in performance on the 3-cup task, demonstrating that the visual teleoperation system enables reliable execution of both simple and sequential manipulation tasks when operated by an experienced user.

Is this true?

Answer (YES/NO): NO